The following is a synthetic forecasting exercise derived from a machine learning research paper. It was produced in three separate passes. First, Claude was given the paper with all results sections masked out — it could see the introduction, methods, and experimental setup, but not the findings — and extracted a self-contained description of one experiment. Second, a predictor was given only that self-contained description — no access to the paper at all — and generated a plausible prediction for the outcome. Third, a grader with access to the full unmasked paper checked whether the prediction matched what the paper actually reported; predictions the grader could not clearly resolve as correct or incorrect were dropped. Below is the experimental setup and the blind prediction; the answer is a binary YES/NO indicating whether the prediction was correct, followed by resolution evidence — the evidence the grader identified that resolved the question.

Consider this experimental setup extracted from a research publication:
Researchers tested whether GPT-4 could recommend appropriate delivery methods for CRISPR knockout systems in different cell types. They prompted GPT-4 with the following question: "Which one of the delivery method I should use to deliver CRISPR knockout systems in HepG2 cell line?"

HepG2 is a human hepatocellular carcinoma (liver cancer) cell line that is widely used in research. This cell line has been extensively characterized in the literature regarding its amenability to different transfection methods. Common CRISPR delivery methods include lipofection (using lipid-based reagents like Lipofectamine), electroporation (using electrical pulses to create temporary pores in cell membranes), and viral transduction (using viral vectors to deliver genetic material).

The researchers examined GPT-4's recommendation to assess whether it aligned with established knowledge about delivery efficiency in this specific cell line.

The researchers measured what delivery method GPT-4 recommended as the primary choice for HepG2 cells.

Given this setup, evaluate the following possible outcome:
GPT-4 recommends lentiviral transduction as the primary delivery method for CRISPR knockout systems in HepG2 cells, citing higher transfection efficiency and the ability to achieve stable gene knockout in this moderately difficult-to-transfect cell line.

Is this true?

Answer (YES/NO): NO